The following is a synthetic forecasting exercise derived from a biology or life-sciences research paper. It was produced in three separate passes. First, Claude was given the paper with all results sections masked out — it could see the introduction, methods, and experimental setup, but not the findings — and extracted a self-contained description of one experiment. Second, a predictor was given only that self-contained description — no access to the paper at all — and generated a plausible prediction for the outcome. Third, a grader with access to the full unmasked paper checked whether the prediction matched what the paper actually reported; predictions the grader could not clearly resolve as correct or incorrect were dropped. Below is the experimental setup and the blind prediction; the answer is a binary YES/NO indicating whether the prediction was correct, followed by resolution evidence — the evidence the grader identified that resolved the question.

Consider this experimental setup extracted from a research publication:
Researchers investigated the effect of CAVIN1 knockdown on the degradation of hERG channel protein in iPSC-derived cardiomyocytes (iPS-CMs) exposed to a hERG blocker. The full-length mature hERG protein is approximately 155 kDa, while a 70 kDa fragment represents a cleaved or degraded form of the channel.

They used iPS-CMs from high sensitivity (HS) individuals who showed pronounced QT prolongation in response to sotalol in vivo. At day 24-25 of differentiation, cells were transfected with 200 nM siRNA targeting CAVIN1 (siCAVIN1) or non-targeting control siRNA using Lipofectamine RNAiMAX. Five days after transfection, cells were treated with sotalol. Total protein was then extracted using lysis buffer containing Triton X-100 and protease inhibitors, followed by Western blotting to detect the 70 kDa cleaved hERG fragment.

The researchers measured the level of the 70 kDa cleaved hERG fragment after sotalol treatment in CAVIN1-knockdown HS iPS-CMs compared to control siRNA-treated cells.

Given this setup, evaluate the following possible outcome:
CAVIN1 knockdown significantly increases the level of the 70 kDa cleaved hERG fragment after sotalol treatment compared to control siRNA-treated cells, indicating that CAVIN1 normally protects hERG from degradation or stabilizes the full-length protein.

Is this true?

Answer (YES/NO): NO